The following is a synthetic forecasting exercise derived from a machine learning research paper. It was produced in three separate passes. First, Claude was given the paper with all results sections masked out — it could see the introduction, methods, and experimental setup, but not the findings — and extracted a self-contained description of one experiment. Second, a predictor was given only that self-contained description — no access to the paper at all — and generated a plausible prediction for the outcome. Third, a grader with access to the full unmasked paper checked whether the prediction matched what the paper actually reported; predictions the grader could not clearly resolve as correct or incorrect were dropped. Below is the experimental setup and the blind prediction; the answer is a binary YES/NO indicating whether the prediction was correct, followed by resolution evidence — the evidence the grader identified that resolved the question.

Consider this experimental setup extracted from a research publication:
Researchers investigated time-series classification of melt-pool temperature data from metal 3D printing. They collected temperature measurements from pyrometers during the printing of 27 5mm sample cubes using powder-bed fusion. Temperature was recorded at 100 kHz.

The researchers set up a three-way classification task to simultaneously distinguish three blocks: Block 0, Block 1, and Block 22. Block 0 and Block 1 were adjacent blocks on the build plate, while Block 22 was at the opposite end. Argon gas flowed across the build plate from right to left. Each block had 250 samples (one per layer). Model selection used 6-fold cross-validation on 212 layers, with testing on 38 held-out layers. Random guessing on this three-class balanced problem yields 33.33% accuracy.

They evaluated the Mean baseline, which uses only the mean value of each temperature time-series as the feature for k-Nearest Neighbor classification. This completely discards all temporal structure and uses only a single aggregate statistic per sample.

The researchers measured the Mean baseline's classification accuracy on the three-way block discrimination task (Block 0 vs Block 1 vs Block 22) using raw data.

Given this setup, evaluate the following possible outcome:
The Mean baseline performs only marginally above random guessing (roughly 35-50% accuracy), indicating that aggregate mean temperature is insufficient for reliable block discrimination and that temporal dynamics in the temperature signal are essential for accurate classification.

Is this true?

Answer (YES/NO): NO